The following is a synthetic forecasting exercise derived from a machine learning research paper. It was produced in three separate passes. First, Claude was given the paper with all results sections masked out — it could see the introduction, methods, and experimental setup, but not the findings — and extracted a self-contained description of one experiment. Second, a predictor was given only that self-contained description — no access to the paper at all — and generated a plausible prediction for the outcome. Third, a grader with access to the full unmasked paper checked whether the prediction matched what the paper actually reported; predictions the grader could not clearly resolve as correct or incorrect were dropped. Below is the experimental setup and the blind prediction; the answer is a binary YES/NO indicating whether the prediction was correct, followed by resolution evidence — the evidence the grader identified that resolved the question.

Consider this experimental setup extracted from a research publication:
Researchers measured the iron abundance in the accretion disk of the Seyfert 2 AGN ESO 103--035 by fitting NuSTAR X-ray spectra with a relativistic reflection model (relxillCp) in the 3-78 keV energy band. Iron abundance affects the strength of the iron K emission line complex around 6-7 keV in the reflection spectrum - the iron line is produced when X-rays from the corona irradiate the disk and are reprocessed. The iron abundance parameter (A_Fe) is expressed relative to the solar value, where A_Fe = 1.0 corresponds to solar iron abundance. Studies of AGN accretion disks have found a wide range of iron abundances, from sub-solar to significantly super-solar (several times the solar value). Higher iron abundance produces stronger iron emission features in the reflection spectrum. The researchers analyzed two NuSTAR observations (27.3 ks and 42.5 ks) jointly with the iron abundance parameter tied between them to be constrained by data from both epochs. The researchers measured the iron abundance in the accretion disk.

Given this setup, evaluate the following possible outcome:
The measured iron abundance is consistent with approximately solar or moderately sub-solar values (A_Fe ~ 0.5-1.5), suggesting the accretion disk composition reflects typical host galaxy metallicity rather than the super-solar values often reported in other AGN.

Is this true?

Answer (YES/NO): YES